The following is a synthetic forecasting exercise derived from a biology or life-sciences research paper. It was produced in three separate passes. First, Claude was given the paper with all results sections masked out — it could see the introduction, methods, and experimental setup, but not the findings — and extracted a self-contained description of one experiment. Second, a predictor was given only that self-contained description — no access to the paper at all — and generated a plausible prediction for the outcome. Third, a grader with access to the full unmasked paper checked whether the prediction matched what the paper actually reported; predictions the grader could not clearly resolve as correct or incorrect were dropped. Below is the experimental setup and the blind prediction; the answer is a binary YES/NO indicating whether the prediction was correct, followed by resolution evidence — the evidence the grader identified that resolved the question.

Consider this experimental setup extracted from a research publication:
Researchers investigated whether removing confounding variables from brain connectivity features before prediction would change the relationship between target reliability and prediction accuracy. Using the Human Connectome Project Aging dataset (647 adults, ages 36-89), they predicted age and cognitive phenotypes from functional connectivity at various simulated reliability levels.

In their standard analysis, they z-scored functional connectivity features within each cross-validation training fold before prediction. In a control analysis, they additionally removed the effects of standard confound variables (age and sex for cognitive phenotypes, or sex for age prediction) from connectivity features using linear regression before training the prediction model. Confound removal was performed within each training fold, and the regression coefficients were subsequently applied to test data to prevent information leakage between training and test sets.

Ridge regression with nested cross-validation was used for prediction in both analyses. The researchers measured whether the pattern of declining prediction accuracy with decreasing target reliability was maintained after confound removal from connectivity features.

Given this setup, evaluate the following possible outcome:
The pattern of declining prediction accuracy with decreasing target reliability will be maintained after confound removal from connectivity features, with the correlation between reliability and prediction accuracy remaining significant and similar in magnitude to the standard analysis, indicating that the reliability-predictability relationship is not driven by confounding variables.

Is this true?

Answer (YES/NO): YES